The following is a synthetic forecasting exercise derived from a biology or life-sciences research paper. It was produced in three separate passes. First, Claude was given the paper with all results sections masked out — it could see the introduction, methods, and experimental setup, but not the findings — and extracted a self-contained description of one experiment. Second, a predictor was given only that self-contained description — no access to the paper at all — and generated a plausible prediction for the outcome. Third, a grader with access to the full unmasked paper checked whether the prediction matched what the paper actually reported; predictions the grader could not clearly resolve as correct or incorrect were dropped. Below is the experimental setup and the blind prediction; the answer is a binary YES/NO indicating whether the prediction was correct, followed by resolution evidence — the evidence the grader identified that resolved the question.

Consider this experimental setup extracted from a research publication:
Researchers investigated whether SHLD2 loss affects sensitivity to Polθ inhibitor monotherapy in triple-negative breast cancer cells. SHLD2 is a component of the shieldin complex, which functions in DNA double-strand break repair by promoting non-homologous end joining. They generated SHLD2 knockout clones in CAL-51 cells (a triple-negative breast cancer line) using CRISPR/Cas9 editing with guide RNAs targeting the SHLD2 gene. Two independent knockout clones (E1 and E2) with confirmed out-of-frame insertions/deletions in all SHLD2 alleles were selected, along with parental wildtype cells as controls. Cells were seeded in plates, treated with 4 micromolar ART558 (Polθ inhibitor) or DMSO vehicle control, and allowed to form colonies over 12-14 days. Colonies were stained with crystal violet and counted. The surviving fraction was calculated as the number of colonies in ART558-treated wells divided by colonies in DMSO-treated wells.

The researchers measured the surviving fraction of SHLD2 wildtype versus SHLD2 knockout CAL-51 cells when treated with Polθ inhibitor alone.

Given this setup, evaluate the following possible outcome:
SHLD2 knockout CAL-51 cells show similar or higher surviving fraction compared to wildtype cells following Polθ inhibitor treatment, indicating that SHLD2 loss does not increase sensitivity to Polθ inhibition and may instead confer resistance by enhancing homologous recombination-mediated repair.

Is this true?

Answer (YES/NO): YES